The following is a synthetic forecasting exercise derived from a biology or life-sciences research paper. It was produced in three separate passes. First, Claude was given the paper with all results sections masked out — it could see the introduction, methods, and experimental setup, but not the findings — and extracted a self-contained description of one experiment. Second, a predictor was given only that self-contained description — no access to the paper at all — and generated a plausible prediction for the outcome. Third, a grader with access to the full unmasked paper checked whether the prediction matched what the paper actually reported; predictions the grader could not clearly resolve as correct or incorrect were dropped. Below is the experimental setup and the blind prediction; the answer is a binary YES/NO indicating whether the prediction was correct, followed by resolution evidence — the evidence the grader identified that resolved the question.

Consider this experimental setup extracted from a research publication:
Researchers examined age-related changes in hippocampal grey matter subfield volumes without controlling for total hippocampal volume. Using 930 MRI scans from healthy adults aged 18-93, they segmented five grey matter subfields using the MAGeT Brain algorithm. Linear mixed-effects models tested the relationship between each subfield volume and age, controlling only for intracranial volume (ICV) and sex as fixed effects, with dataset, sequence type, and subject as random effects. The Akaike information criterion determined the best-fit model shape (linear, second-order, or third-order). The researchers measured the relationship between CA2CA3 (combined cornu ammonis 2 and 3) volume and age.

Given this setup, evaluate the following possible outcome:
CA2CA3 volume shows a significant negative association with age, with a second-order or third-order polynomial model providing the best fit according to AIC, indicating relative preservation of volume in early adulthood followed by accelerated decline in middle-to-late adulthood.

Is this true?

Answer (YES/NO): YES